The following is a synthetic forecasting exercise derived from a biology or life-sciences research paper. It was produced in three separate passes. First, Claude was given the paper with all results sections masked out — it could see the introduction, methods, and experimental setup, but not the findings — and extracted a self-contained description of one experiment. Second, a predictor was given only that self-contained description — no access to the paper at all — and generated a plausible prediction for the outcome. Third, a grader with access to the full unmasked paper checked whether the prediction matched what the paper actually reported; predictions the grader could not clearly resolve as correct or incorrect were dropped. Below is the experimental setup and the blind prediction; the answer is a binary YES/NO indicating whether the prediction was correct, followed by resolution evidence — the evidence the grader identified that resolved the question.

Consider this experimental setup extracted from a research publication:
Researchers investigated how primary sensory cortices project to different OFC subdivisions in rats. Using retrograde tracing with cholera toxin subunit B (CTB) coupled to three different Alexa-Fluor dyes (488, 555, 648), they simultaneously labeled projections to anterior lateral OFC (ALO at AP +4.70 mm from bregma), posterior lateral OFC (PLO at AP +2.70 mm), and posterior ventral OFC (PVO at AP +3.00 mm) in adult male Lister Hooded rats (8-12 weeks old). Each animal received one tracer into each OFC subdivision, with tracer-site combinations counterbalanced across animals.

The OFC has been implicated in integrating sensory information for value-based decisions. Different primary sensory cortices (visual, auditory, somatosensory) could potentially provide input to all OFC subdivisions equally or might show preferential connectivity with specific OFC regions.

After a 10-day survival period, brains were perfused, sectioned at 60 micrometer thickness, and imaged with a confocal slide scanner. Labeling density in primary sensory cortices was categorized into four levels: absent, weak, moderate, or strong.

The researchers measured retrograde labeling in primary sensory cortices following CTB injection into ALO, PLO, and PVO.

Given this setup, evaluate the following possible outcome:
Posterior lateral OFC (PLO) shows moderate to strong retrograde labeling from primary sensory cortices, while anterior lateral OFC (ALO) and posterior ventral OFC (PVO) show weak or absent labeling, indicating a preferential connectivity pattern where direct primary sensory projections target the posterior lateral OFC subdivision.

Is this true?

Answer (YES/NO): NO